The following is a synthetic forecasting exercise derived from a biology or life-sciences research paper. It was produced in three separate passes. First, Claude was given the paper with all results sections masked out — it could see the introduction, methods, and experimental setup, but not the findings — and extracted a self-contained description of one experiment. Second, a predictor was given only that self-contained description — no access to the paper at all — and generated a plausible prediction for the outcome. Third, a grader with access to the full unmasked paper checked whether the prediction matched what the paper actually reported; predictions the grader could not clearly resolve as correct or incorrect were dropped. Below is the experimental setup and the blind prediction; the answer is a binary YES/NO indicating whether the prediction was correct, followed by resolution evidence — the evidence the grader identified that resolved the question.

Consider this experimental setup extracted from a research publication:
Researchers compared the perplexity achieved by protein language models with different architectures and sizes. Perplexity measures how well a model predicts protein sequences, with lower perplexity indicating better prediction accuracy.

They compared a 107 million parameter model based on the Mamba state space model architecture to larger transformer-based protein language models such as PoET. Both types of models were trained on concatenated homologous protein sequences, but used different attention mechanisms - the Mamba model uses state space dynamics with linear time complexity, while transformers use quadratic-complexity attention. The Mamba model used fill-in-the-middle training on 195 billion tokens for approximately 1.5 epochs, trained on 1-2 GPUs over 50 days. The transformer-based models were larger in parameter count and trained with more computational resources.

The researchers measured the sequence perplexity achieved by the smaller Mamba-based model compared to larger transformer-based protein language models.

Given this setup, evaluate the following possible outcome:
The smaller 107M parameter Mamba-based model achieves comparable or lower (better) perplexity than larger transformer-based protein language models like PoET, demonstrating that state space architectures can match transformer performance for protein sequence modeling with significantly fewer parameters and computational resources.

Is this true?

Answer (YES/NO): NO